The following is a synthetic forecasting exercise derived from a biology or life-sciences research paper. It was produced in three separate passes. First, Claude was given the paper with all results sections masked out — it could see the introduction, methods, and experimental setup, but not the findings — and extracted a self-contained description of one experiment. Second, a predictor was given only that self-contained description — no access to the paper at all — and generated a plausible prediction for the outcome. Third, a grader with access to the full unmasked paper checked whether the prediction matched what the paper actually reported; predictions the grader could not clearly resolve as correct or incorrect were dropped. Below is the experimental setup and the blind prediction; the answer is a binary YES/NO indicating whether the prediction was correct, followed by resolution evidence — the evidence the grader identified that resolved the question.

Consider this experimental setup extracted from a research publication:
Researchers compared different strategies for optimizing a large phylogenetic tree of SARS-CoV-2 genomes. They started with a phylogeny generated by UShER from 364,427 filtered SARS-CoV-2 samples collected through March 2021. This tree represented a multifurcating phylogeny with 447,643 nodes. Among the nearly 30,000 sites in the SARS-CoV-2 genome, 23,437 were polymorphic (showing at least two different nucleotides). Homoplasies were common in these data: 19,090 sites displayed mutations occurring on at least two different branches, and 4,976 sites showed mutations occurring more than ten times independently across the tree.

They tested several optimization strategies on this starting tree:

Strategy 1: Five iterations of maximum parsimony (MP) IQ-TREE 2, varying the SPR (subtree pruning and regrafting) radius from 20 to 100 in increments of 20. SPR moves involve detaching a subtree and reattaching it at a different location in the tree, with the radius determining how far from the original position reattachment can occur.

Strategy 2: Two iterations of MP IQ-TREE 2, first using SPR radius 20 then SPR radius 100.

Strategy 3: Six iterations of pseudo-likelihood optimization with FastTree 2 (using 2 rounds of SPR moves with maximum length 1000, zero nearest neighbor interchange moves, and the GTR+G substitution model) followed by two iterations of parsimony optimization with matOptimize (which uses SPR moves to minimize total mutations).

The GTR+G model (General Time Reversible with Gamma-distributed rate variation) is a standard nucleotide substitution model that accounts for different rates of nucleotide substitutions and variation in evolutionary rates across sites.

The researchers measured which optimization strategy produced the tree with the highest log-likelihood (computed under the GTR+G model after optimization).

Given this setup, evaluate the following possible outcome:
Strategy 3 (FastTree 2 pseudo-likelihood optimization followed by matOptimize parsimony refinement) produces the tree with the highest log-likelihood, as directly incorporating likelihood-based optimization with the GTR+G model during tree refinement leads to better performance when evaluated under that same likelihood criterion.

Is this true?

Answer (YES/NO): YES